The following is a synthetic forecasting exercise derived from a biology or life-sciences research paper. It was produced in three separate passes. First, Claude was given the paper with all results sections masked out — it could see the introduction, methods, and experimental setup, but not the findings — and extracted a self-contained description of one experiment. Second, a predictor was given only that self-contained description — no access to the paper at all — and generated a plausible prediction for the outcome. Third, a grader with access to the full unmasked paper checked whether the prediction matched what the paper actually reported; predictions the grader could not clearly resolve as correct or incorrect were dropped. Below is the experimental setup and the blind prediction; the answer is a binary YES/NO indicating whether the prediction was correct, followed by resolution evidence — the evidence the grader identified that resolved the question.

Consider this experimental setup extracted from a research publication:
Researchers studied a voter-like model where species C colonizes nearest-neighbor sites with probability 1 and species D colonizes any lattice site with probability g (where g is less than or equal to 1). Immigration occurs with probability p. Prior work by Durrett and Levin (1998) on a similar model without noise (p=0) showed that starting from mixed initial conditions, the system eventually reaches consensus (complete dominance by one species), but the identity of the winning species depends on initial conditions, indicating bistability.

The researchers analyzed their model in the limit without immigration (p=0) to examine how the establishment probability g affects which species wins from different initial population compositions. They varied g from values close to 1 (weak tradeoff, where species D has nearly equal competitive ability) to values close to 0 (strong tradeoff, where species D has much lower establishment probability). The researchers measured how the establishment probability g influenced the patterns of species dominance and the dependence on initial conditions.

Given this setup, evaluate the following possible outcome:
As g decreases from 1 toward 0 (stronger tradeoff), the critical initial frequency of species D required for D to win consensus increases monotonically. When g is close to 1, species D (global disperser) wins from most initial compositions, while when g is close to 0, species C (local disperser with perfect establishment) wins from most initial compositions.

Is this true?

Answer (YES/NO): NO